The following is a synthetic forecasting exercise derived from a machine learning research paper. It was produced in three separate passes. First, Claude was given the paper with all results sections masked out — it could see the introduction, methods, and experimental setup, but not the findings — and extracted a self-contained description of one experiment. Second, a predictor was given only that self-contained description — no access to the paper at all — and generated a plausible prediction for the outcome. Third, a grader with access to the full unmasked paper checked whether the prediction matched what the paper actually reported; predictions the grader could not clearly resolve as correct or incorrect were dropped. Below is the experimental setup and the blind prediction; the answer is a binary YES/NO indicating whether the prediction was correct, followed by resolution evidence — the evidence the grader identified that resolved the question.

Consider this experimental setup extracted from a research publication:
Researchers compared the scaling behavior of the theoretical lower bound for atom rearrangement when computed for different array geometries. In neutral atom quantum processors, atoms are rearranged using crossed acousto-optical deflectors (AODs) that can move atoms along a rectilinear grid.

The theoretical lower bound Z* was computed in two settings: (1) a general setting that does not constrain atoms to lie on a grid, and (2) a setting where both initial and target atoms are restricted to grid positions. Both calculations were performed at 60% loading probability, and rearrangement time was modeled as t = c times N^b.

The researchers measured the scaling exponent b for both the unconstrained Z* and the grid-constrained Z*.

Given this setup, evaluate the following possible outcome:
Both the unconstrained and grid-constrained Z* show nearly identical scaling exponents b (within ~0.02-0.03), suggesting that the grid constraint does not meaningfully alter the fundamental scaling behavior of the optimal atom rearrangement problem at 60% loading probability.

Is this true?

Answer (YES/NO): YES